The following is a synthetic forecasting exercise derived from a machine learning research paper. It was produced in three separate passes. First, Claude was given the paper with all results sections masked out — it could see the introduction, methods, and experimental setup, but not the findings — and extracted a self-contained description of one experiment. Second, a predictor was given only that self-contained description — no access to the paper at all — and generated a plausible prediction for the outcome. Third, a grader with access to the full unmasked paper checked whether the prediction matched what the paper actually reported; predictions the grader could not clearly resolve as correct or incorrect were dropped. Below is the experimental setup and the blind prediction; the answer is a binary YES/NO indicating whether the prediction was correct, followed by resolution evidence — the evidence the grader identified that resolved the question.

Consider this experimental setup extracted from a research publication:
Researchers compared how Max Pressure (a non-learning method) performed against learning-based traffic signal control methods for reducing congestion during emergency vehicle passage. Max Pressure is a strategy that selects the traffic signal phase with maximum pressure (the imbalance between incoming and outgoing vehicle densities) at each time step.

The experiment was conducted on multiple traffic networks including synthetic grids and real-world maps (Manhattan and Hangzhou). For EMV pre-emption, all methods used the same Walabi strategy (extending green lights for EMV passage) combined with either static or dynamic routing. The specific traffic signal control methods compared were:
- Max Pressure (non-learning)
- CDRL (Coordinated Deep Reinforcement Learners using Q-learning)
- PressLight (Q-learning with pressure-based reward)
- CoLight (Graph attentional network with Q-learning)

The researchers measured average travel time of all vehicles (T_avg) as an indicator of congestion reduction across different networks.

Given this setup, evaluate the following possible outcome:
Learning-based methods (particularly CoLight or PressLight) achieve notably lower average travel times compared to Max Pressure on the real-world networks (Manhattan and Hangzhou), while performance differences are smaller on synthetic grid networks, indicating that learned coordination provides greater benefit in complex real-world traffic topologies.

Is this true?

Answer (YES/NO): YES